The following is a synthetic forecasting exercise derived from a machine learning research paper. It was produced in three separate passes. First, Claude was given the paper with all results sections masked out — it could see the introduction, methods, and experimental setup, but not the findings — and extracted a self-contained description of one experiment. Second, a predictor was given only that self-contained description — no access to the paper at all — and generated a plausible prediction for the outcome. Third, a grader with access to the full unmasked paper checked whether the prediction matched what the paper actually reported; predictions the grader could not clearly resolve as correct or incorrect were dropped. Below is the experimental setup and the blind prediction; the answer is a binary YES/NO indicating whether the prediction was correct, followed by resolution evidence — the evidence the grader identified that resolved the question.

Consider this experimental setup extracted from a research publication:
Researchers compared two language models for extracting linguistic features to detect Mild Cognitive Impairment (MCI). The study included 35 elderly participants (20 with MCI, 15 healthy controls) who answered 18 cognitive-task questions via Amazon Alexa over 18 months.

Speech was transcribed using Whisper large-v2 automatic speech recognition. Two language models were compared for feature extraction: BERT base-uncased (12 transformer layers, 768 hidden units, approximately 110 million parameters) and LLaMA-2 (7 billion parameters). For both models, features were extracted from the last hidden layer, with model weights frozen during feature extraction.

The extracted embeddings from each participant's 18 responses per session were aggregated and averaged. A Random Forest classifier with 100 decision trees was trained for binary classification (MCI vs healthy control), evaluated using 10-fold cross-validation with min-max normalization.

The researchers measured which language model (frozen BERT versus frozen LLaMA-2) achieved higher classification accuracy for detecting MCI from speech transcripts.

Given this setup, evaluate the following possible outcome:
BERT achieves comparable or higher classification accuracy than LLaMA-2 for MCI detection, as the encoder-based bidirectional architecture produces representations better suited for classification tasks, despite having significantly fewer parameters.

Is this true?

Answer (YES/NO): YES